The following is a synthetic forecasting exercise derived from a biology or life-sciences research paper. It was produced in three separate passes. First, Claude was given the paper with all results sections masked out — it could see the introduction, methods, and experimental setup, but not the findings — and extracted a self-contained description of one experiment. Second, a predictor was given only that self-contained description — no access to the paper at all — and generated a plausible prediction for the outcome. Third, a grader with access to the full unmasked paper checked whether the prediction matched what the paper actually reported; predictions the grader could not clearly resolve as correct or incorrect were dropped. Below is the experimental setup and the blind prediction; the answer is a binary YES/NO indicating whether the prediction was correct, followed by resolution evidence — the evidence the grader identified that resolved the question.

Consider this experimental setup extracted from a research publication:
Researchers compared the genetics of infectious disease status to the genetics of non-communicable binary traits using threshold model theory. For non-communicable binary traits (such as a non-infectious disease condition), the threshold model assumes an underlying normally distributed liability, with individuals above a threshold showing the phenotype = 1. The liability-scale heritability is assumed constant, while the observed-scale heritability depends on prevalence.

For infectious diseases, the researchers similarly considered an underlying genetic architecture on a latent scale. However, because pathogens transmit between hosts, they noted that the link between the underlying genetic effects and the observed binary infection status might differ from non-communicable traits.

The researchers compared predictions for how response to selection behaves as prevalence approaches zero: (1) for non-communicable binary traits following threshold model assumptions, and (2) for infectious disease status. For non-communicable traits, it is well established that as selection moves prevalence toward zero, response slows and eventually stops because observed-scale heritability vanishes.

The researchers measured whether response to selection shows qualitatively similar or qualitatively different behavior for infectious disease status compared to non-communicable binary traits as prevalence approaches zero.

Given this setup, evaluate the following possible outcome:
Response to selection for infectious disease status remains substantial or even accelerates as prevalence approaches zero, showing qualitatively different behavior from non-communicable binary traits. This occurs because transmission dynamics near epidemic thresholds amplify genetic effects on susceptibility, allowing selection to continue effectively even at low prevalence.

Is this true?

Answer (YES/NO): YES